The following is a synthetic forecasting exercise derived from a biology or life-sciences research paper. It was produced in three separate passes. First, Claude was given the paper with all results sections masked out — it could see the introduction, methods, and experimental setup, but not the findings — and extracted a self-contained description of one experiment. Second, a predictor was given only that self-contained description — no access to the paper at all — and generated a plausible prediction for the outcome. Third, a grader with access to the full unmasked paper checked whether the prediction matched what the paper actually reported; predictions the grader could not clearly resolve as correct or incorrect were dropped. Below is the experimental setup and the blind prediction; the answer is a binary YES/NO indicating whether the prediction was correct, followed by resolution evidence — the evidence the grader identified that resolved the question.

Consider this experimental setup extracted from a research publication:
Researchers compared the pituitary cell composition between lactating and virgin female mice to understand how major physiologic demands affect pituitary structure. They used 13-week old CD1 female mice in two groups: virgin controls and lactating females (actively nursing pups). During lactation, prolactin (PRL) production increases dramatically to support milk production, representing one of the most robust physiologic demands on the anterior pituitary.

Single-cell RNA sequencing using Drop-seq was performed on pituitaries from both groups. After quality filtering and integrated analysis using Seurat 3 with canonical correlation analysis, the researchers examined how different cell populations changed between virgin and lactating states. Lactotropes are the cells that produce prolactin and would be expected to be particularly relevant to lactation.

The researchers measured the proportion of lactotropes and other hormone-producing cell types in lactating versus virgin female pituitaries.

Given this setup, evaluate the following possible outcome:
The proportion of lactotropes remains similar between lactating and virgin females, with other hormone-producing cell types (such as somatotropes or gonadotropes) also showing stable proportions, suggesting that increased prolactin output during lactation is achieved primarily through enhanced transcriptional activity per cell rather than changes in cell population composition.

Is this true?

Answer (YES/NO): NO